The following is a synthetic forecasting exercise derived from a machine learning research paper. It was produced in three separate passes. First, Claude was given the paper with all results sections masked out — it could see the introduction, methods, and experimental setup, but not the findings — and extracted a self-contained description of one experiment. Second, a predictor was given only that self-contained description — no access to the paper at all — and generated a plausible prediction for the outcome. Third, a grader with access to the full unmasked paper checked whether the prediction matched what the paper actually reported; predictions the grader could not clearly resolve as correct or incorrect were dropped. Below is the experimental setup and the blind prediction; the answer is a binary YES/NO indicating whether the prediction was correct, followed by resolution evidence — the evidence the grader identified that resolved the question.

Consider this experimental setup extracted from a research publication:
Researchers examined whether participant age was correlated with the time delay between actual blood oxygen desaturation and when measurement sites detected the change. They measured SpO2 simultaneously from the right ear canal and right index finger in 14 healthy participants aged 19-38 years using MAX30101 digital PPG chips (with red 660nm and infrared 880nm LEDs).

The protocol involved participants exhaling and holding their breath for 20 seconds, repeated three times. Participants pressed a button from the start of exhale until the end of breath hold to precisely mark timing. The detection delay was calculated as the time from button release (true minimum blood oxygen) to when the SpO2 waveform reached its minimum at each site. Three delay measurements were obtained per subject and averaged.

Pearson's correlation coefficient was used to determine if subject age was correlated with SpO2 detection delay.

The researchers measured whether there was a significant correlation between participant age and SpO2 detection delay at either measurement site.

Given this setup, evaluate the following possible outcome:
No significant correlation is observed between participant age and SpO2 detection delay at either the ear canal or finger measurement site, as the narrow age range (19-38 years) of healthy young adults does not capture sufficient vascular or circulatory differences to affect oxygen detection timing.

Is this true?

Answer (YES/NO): YES